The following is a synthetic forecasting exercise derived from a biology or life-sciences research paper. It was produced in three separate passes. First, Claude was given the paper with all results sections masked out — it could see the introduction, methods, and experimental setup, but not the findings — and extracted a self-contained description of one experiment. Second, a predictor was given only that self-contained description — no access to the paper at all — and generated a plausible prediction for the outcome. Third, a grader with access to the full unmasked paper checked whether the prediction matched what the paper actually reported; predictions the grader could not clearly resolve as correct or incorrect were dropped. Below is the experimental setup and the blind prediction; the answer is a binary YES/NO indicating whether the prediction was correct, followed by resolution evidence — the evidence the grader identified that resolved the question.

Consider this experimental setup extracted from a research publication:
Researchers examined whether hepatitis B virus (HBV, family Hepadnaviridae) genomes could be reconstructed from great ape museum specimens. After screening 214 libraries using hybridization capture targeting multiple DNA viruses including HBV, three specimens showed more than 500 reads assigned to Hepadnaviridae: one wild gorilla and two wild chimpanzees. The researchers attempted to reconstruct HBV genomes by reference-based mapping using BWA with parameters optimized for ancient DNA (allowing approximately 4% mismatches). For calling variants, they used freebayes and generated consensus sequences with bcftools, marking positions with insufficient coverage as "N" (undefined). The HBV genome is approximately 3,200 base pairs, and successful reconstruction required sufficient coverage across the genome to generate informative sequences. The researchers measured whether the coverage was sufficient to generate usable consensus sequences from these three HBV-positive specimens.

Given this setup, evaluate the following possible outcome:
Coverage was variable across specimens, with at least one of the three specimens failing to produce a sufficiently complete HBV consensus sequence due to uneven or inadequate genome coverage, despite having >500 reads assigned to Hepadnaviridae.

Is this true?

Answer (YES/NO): NO